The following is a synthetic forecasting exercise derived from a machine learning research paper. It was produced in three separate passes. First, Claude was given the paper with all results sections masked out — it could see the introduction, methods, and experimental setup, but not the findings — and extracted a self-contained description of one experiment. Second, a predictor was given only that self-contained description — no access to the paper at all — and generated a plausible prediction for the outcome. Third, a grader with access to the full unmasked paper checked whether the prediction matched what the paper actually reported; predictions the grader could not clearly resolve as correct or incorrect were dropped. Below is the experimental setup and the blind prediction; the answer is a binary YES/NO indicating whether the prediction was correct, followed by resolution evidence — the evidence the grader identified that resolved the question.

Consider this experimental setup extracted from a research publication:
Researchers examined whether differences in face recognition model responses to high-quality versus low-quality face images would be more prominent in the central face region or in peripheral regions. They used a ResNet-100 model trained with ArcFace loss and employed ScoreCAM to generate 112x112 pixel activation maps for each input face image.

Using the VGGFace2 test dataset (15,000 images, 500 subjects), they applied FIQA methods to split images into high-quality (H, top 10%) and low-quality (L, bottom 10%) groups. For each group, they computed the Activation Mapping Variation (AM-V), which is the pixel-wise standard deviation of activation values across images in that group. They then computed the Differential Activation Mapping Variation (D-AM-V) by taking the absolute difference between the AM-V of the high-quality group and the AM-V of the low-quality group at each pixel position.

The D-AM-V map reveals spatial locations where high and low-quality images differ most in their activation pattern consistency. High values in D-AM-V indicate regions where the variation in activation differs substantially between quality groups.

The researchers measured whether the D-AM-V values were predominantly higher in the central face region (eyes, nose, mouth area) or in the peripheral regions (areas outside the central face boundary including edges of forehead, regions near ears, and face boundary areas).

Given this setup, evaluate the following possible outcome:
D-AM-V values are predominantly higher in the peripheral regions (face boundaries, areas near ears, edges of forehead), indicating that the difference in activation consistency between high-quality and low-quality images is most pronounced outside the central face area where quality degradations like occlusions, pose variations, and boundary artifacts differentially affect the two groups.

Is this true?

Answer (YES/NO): YES